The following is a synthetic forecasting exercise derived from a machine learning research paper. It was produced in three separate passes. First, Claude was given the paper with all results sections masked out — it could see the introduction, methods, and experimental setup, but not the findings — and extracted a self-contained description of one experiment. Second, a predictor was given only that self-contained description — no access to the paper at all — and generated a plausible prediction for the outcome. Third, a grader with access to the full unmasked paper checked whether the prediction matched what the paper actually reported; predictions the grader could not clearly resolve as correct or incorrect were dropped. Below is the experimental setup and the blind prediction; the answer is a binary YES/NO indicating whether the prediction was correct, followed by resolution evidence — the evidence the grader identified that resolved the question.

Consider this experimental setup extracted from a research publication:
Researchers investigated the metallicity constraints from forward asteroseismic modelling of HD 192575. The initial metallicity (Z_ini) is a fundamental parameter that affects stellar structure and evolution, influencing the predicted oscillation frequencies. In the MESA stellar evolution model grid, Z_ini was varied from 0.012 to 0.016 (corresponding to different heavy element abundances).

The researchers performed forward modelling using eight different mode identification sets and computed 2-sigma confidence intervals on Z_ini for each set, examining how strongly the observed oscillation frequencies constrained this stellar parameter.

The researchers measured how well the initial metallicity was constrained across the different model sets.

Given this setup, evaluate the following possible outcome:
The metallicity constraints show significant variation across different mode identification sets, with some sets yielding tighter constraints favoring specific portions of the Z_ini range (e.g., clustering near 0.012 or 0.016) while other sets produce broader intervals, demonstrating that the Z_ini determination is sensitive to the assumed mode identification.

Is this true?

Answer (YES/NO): NO